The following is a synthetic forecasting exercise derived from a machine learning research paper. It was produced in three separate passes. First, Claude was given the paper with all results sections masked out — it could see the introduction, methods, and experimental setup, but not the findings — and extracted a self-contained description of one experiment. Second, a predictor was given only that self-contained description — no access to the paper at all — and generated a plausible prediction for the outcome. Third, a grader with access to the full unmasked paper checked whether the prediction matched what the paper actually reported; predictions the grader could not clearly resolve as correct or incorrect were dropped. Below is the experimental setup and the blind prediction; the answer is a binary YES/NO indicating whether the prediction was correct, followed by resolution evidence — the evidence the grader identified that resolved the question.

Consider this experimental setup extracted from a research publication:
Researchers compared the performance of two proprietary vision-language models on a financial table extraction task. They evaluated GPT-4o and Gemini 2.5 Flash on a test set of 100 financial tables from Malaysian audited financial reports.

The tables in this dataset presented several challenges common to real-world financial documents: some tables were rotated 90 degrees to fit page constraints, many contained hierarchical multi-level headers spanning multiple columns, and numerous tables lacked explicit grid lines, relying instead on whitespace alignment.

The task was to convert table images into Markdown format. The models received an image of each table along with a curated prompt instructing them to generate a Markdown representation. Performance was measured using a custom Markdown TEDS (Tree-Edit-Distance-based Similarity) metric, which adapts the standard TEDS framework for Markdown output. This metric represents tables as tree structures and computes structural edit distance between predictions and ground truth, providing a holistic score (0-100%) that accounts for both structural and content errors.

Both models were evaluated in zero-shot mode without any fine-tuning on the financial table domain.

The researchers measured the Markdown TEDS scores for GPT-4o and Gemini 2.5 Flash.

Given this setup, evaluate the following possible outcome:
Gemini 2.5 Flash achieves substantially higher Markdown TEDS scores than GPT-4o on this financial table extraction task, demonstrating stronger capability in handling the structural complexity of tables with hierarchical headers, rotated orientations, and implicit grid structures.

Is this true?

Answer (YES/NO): NO